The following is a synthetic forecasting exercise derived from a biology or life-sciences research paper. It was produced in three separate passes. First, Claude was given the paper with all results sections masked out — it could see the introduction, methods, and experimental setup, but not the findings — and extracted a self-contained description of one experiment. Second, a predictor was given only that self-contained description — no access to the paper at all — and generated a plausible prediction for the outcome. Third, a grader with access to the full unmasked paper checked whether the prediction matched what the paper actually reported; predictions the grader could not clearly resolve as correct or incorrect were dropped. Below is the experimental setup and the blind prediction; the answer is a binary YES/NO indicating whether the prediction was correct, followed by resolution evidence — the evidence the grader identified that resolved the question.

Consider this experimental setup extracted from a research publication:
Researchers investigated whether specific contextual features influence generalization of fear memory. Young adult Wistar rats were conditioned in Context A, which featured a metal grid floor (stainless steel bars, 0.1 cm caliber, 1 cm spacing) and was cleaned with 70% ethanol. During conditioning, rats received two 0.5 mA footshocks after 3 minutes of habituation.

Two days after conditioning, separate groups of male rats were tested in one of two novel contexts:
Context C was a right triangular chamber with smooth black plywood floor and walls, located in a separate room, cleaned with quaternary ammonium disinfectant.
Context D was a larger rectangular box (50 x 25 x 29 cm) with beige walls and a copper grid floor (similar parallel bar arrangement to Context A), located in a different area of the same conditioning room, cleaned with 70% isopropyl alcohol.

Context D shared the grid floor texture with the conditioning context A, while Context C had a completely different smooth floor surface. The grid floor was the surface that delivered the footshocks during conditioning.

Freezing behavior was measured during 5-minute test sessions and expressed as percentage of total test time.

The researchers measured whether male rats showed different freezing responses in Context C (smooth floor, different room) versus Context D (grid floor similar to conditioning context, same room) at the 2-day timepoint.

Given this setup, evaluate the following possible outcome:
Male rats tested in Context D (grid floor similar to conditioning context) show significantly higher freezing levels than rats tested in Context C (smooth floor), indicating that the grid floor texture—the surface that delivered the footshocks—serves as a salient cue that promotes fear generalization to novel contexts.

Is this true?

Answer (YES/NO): NO